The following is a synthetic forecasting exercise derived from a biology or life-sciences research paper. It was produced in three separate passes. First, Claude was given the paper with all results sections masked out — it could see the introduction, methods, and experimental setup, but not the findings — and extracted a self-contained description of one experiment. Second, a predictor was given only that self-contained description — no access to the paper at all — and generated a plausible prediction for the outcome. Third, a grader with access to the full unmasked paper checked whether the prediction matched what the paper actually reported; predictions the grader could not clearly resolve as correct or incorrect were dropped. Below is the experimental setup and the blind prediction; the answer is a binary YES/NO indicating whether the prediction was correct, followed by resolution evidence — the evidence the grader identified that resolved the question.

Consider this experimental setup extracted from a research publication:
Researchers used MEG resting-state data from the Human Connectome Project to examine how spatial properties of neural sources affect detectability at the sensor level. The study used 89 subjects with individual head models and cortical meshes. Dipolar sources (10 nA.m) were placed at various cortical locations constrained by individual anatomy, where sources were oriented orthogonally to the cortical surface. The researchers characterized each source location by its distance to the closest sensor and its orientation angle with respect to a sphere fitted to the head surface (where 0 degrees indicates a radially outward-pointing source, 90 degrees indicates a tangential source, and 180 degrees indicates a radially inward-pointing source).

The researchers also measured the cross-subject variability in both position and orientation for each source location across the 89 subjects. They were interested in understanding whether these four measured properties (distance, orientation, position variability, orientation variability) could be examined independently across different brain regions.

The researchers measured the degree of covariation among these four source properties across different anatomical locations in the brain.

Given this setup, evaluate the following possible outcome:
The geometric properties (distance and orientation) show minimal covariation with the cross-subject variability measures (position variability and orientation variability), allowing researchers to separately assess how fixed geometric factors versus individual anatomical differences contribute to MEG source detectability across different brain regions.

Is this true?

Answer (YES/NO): NO